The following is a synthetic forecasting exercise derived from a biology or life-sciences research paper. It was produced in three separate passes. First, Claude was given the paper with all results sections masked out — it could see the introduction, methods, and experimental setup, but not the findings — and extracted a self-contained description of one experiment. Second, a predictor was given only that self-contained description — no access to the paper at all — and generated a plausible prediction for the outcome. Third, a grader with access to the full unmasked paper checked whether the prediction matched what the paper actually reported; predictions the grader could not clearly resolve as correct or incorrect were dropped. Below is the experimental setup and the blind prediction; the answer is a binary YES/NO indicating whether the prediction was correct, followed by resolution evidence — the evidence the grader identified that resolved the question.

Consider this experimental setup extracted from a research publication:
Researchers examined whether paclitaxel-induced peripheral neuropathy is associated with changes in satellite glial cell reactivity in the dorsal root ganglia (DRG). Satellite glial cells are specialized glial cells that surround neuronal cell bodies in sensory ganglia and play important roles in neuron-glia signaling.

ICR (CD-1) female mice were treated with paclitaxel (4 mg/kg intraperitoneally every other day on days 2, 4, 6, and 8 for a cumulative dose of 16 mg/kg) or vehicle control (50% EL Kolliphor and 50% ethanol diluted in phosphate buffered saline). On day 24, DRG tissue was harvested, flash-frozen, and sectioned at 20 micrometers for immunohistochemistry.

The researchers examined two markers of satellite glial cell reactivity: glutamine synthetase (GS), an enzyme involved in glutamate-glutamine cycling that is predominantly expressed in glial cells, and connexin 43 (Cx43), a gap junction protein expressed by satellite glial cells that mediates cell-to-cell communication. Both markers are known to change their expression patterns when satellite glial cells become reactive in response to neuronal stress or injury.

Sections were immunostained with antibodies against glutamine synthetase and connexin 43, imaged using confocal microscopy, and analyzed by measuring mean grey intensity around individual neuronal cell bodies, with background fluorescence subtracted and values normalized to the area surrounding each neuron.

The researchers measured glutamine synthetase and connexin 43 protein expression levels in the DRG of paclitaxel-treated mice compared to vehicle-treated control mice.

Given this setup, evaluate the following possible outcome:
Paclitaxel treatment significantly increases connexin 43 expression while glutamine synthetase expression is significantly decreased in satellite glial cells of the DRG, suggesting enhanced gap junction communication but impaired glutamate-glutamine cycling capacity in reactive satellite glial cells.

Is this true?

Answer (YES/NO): NO